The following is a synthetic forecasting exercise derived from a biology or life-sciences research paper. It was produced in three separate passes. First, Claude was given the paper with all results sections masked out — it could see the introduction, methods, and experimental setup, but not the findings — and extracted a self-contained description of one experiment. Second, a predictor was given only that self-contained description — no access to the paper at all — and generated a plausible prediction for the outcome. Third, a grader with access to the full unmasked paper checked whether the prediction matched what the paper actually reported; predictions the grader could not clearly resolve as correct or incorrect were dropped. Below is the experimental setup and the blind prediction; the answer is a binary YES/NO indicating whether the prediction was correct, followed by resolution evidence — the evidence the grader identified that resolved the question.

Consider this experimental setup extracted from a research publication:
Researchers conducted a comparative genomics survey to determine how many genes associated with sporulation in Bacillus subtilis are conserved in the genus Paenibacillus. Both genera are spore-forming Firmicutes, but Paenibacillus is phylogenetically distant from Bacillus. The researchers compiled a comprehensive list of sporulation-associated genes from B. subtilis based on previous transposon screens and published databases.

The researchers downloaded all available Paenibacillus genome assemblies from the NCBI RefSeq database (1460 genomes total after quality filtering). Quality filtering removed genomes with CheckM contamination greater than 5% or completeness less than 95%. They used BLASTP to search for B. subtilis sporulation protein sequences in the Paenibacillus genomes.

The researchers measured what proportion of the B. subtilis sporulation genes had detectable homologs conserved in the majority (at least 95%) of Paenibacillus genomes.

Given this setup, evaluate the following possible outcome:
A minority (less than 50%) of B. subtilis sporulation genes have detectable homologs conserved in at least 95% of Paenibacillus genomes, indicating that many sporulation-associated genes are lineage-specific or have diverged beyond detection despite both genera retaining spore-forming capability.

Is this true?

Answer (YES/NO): YES